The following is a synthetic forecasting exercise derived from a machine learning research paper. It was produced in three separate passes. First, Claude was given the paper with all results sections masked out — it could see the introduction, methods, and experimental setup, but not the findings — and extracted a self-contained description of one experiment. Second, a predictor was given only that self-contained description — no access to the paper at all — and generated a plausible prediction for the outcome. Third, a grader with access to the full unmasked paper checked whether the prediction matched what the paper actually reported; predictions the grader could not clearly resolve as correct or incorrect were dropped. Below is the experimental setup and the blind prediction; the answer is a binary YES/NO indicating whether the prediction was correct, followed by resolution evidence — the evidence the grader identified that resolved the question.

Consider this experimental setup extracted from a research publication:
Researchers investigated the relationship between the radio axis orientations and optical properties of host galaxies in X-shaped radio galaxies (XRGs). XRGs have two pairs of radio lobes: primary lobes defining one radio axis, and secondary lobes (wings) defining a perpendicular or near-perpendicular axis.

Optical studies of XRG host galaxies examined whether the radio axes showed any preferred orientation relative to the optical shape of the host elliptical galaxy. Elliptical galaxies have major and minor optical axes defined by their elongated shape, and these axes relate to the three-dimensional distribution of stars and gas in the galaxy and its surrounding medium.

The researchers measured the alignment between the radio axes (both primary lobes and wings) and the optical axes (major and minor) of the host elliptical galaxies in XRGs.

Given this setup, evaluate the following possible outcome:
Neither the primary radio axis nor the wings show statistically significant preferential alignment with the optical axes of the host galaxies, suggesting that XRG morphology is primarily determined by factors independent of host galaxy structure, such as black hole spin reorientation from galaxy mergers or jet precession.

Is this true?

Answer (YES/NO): NO